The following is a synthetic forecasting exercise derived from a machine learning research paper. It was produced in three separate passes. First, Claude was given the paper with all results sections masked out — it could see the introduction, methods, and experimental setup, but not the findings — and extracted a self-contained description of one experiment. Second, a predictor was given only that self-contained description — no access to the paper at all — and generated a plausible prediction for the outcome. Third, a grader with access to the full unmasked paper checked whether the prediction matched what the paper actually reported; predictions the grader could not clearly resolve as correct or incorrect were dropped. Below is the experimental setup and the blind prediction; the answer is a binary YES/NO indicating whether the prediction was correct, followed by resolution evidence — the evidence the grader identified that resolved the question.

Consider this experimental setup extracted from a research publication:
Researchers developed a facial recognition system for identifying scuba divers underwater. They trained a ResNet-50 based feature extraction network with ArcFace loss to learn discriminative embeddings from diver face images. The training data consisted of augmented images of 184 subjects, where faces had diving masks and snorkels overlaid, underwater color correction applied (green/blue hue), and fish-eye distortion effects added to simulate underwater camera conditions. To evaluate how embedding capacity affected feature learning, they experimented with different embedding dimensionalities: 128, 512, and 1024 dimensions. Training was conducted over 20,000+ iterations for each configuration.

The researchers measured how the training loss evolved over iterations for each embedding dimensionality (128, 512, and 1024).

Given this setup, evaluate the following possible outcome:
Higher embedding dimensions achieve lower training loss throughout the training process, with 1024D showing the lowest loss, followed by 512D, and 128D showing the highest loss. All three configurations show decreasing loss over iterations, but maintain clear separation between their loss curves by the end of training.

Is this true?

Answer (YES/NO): NO